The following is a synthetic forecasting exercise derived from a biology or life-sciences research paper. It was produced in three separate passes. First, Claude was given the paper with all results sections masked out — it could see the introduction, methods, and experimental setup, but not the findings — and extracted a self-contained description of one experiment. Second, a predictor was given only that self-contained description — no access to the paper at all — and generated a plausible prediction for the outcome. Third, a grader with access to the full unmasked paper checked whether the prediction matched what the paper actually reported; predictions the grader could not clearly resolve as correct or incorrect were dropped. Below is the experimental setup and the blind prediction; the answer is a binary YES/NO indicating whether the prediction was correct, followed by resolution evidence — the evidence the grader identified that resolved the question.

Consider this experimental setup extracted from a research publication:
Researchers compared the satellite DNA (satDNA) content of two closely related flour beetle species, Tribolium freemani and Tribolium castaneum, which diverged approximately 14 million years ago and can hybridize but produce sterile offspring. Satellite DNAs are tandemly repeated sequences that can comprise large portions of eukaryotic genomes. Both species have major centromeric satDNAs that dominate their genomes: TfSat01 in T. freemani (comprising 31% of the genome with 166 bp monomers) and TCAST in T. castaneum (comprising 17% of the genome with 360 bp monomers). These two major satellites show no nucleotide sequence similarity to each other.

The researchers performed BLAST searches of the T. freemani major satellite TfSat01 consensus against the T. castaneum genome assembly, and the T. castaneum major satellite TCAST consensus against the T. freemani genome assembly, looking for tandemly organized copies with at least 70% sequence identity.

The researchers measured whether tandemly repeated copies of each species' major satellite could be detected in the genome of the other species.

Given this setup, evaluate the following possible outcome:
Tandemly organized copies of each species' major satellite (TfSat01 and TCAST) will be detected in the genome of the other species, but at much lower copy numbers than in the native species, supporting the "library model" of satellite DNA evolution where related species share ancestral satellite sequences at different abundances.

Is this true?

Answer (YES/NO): NO